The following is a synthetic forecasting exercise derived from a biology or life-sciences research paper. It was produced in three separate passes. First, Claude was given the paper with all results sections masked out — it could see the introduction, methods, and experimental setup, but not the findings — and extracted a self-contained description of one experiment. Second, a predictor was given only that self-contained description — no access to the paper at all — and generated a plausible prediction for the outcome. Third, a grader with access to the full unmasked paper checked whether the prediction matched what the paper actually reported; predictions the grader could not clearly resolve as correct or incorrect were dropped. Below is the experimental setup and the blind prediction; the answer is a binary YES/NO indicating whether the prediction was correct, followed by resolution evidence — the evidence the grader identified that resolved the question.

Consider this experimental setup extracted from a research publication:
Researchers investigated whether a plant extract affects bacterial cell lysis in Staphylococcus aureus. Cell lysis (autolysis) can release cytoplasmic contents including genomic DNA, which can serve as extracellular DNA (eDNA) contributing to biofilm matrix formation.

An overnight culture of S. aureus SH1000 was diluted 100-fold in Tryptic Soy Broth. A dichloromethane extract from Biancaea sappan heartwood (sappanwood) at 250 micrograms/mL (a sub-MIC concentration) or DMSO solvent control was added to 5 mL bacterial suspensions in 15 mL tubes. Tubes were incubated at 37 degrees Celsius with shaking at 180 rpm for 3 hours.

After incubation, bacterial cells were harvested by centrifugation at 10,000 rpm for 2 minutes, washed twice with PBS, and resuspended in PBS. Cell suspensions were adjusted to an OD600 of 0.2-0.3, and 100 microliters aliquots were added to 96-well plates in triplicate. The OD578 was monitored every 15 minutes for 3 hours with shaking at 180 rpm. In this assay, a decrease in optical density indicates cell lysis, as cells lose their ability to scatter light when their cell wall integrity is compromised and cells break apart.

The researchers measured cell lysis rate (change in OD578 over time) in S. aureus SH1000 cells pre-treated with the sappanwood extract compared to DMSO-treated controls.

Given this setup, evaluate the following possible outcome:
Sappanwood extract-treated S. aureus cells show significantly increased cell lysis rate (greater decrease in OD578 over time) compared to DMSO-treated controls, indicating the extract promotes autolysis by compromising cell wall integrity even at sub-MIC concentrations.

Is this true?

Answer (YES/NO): NO